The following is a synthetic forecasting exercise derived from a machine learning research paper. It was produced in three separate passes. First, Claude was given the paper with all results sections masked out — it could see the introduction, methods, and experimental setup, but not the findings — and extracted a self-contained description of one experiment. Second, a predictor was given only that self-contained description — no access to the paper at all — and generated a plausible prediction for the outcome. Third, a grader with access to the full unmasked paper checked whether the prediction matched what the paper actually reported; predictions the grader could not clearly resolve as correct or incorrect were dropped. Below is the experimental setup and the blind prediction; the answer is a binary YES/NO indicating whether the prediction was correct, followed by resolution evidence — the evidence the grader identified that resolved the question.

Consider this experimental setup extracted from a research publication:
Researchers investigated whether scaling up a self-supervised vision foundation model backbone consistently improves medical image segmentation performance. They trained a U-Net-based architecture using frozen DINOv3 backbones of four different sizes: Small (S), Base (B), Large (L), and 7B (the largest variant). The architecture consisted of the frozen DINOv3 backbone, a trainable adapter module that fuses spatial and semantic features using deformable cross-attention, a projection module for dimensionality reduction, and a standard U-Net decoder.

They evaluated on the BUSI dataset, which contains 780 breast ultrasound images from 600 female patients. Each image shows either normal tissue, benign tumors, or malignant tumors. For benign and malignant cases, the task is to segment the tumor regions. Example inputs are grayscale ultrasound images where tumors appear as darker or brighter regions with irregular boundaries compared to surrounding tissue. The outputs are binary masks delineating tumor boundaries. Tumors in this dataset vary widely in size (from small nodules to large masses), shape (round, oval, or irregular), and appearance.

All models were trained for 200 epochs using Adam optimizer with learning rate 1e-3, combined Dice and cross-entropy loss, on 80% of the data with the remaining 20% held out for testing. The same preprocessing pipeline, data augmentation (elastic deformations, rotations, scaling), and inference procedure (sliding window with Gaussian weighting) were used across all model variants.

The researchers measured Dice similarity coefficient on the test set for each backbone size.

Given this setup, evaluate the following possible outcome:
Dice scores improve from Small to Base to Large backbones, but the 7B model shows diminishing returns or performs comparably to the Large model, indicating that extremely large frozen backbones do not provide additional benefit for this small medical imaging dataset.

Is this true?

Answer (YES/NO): NO